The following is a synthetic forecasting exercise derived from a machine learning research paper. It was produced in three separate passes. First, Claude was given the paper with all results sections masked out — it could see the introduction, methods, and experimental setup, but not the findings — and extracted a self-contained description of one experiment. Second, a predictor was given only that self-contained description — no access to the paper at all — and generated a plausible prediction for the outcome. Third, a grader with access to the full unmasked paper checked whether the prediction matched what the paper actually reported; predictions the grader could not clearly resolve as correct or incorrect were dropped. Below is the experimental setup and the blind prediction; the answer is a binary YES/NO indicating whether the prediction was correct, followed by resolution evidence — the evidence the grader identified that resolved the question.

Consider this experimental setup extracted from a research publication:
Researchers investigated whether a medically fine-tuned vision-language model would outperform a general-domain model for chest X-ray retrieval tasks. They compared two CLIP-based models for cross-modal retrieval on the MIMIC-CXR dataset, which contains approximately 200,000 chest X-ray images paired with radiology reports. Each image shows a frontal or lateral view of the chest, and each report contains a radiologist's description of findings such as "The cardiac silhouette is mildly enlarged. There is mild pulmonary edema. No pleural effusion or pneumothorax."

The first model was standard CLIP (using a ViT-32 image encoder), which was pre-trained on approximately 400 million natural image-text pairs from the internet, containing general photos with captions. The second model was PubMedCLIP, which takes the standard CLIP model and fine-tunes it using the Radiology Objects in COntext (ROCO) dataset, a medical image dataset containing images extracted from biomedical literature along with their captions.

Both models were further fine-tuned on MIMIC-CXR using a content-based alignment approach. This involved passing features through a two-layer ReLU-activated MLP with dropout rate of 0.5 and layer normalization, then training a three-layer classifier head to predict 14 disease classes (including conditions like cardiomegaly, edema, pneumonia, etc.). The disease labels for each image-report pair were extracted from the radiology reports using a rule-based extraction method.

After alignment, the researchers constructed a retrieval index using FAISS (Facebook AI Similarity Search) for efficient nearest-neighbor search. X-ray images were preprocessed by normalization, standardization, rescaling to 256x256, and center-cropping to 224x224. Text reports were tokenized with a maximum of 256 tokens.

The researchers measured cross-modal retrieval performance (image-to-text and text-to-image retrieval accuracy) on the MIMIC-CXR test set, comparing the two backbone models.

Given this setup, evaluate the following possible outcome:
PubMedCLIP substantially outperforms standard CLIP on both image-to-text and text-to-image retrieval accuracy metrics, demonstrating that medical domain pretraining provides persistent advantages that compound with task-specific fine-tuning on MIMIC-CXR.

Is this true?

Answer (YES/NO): NO